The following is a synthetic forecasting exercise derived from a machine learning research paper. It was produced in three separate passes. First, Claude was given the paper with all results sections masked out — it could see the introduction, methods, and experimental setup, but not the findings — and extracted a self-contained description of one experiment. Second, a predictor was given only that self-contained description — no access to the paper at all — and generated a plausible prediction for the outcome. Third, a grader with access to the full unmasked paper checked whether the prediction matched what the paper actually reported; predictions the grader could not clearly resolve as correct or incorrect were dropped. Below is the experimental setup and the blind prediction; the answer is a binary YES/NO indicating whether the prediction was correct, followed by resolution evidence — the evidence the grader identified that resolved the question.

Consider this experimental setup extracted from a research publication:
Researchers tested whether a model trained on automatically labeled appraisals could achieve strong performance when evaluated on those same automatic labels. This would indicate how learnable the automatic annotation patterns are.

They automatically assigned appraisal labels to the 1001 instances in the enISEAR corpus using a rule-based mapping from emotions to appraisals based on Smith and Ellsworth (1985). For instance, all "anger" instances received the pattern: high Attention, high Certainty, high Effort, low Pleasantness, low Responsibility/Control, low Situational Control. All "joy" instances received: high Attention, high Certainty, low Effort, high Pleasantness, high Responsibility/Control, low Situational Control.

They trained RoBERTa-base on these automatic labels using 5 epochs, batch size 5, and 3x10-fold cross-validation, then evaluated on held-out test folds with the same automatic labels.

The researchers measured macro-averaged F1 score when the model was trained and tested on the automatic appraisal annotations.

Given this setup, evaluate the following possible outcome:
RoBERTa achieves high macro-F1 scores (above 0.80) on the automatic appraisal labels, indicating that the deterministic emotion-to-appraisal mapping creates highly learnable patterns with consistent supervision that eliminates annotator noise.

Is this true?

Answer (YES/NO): YES